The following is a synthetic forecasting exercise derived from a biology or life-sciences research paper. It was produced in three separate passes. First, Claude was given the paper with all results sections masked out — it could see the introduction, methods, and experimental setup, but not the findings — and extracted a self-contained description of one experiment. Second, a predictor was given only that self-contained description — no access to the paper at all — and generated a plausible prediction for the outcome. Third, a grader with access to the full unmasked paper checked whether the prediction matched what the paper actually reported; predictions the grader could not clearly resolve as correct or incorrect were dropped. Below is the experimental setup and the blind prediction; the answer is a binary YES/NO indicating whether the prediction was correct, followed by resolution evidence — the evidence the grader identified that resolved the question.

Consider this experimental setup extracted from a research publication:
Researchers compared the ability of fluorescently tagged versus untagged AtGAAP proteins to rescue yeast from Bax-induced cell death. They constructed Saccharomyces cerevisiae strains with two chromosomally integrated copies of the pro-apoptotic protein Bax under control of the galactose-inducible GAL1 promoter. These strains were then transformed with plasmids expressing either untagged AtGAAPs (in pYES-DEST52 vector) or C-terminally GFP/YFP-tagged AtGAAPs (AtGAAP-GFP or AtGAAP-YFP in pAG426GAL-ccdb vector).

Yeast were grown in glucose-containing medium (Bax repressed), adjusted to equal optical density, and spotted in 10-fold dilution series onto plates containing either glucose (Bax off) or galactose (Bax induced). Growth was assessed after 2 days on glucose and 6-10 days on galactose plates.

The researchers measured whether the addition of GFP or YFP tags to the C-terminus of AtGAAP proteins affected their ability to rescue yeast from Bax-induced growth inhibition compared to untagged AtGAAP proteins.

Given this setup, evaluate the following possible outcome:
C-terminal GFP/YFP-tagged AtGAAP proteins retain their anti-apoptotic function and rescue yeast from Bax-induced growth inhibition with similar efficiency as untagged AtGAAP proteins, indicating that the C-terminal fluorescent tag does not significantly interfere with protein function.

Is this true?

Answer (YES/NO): YES